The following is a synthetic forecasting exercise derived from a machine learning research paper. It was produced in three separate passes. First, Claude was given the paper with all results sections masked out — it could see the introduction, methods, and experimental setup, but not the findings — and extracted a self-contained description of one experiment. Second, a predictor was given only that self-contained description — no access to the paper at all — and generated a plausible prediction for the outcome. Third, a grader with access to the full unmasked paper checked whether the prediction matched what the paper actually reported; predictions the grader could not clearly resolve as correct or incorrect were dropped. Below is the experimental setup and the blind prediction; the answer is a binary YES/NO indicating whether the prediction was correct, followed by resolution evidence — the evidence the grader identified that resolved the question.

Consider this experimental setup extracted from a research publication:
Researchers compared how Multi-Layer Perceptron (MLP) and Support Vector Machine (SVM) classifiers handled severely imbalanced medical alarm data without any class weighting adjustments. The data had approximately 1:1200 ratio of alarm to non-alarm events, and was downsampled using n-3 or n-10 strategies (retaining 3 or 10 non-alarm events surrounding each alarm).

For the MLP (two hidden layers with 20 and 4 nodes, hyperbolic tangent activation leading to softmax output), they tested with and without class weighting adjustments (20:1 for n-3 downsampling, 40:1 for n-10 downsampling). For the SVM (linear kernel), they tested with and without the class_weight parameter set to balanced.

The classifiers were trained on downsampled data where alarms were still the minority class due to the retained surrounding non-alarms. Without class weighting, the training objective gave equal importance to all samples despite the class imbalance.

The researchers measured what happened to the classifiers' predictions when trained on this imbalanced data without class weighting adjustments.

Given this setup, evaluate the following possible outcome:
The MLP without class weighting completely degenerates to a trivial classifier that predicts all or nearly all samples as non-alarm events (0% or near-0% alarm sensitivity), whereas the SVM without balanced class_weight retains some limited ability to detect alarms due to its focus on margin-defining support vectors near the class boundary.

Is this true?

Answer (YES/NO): NO